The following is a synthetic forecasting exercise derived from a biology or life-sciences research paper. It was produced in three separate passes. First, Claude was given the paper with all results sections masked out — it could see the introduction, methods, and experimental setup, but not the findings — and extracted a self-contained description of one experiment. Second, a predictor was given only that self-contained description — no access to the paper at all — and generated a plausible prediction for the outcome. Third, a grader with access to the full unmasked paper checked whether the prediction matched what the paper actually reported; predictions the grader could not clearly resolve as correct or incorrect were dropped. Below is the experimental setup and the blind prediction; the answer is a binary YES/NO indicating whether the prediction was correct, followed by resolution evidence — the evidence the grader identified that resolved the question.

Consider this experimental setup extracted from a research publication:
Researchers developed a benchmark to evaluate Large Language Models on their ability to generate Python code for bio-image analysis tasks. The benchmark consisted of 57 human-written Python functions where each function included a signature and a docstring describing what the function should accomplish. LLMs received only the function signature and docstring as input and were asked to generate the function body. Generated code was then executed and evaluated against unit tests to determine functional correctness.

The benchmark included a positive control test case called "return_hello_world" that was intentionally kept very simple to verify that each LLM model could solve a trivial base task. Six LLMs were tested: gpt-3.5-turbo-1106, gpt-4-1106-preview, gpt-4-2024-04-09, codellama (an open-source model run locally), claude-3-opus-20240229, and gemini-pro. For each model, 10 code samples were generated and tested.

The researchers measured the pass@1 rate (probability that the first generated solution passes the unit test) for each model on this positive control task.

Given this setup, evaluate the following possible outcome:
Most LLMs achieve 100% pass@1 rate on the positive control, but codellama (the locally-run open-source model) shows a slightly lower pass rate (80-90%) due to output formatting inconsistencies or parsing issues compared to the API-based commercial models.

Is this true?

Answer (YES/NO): NO